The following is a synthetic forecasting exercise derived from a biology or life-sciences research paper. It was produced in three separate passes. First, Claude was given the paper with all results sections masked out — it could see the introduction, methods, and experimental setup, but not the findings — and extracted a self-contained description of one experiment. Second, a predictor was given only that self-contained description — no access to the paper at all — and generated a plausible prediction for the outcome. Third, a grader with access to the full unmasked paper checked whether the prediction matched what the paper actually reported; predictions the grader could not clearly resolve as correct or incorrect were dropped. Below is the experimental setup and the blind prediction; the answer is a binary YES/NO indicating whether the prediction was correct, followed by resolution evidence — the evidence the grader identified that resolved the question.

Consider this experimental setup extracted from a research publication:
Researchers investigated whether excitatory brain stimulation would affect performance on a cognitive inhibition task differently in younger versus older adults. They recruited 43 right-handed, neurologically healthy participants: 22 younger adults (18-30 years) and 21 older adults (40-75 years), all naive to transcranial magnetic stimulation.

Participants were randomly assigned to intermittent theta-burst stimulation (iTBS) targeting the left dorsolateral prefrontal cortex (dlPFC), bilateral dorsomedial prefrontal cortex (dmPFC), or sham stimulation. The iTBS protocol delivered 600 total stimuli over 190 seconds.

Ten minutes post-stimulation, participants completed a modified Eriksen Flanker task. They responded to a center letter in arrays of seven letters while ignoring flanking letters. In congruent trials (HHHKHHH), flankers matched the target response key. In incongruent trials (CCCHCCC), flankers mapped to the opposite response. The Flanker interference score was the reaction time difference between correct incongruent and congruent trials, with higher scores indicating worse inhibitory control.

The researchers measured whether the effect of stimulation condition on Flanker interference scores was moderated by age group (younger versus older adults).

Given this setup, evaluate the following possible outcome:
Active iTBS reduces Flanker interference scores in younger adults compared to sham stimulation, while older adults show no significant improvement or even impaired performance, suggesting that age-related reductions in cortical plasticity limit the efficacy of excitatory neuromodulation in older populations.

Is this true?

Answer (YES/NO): NO